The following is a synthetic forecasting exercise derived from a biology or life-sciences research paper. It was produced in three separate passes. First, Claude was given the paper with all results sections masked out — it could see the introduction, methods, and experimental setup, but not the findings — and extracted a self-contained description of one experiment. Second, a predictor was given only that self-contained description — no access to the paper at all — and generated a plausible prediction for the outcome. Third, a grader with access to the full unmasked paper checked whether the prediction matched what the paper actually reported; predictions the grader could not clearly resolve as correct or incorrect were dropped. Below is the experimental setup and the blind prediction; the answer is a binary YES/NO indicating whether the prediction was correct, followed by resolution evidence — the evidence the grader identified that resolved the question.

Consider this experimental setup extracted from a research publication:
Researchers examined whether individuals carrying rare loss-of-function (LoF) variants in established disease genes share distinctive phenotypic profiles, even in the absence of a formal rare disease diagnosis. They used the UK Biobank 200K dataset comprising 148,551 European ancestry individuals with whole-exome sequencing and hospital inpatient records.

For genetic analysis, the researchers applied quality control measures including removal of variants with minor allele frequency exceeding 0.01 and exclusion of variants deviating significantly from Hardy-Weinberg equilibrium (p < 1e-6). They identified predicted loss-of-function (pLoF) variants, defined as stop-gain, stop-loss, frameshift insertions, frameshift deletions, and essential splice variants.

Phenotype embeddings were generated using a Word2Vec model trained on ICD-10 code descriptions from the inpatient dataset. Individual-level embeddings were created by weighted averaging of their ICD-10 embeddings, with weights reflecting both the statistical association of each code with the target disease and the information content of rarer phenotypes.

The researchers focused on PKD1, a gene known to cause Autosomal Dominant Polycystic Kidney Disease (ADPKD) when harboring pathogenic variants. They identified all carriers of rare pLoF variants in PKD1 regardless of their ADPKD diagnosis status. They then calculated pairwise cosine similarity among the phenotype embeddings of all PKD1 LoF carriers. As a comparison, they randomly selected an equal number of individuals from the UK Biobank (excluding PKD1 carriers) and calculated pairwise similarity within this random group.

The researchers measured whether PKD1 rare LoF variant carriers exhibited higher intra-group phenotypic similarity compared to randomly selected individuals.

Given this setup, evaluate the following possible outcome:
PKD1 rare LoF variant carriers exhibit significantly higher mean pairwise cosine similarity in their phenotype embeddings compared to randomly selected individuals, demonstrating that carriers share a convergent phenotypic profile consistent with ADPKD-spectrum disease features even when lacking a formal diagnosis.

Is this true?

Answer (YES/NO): YES